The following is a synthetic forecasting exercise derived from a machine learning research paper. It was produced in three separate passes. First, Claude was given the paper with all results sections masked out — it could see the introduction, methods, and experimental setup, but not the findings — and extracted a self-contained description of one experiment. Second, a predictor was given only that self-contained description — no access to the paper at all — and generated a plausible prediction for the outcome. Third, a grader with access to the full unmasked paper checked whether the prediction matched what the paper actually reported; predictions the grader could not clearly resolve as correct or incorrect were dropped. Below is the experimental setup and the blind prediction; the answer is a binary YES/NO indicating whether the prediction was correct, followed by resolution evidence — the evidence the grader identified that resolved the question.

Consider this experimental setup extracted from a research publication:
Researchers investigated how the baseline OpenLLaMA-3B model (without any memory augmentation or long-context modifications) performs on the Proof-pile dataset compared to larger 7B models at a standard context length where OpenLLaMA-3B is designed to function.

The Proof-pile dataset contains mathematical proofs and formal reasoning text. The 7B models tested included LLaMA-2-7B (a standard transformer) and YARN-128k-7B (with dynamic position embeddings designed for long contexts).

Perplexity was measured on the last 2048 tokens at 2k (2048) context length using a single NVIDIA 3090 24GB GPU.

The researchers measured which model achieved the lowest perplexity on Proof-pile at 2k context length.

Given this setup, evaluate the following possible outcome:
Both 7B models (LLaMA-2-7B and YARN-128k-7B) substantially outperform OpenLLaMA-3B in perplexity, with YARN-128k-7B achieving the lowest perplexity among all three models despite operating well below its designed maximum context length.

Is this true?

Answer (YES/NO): NO